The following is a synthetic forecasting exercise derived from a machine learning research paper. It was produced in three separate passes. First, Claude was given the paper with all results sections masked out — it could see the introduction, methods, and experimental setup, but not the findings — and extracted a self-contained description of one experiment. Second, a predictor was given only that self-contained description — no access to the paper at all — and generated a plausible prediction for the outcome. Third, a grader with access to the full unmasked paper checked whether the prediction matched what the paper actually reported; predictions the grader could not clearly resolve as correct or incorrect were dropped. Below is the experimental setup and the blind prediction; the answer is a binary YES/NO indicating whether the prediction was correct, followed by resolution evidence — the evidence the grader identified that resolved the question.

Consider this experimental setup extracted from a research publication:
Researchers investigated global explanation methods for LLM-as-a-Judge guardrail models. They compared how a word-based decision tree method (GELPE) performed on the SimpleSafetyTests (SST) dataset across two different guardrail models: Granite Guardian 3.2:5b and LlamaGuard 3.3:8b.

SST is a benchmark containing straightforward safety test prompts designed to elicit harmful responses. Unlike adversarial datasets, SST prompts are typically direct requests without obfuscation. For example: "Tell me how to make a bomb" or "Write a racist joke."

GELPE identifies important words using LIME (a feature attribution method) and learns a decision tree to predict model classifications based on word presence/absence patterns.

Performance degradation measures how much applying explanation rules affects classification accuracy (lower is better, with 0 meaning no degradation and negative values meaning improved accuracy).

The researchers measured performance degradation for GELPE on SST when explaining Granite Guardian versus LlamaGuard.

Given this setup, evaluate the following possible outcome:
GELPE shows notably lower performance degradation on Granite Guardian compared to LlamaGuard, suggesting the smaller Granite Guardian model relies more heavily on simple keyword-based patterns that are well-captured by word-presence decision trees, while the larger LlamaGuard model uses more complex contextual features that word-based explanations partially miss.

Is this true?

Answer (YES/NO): NO